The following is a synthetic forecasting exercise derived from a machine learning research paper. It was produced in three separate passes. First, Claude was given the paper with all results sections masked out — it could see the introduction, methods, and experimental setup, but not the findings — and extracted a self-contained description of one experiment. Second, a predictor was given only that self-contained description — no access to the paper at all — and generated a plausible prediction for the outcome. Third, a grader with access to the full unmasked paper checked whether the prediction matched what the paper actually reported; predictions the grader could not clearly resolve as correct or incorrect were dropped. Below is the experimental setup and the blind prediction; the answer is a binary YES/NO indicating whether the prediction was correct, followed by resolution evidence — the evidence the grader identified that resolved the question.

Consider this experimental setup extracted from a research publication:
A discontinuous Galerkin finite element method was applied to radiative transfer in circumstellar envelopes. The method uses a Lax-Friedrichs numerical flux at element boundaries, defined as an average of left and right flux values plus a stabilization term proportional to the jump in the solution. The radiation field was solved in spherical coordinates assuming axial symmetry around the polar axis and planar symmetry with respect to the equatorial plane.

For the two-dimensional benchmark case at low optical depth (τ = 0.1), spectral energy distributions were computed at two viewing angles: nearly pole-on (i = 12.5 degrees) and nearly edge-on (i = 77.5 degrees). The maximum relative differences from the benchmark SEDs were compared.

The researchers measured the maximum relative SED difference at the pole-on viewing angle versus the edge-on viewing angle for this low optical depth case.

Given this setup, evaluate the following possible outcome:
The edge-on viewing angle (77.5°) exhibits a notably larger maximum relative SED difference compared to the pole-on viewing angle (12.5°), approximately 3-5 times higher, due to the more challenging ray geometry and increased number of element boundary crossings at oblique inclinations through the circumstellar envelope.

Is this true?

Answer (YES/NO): NO